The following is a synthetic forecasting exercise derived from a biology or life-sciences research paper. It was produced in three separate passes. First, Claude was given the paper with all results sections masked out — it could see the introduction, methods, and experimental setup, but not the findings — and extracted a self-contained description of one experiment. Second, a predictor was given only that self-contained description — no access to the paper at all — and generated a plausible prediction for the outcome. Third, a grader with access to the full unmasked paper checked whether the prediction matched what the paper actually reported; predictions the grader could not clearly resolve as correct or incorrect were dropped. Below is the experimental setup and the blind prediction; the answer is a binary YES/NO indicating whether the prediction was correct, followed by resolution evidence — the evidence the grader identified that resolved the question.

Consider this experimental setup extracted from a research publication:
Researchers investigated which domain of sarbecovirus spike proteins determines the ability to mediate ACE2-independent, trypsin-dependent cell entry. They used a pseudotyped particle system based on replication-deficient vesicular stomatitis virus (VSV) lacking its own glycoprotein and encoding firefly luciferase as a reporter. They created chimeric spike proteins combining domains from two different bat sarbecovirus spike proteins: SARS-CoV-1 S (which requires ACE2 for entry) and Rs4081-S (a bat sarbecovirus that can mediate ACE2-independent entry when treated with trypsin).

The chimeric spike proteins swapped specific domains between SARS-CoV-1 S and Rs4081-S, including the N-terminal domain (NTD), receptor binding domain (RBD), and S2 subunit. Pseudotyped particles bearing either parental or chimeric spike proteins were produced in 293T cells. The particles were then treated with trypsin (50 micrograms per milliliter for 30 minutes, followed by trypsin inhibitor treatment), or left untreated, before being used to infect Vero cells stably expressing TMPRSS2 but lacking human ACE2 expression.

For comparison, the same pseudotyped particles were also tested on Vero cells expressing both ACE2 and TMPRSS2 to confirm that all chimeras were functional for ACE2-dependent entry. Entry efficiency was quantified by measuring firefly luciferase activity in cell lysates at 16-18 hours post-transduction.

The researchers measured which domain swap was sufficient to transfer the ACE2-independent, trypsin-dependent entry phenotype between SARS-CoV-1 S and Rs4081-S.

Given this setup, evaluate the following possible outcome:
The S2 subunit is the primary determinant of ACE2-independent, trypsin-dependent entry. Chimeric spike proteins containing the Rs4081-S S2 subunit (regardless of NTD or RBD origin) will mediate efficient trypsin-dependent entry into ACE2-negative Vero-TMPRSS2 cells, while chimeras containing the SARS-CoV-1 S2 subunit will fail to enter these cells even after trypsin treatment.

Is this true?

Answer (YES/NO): NO